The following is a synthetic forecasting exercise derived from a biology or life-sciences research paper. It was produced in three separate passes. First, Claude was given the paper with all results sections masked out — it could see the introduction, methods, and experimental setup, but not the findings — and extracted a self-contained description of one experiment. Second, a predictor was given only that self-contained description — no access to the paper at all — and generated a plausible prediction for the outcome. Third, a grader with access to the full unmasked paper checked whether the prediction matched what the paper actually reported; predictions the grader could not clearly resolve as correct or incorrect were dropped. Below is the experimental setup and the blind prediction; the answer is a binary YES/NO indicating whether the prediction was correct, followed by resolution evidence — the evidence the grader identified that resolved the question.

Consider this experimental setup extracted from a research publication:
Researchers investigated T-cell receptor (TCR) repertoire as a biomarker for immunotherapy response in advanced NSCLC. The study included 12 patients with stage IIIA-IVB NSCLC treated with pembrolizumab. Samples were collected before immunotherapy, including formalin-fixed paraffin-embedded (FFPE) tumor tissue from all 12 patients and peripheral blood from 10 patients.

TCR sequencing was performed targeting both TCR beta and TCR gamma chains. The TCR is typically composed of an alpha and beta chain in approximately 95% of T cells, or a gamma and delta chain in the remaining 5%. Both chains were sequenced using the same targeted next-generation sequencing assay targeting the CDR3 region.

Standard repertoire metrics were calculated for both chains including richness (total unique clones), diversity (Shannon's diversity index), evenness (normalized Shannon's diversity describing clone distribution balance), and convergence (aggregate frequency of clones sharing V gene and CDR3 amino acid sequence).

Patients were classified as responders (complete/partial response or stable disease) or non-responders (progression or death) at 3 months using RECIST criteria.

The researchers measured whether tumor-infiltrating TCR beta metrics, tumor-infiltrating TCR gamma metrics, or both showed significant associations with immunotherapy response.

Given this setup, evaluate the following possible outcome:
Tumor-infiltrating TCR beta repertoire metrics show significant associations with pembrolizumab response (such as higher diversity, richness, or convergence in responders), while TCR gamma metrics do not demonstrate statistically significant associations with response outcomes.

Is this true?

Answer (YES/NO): NO